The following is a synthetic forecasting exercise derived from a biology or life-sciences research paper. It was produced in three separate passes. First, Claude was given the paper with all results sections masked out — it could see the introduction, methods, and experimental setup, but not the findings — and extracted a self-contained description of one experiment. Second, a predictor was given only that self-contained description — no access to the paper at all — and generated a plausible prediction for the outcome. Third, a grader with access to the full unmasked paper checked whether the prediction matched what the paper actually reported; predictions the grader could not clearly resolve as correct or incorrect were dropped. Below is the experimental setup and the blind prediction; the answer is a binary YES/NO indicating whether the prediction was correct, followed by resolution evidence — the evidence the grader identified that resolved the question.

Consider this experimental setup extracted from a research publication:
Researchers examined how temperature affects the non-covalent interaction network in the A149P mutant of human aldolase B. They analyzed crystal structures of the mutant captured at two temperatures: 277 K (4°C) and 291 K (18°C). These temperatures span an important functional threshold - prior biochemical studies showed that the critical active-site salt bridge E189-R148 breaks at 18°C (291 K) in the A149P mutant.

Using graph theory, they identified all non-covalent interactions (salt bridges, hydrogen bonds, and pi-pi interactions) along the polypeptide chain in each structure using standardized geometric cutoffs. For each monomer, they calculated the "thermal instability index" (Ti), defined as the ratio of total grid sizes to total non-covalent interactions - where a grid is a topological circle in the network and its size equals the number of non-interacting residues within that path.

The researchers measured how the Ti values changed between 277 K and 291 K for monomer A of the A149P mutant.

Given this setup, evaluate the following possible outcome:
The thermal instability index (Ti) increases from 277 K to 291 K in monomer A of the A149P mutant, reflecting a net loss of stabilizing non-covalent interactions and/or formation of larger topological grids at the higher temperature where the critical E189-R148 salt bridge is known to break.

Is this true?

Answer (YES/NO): NO